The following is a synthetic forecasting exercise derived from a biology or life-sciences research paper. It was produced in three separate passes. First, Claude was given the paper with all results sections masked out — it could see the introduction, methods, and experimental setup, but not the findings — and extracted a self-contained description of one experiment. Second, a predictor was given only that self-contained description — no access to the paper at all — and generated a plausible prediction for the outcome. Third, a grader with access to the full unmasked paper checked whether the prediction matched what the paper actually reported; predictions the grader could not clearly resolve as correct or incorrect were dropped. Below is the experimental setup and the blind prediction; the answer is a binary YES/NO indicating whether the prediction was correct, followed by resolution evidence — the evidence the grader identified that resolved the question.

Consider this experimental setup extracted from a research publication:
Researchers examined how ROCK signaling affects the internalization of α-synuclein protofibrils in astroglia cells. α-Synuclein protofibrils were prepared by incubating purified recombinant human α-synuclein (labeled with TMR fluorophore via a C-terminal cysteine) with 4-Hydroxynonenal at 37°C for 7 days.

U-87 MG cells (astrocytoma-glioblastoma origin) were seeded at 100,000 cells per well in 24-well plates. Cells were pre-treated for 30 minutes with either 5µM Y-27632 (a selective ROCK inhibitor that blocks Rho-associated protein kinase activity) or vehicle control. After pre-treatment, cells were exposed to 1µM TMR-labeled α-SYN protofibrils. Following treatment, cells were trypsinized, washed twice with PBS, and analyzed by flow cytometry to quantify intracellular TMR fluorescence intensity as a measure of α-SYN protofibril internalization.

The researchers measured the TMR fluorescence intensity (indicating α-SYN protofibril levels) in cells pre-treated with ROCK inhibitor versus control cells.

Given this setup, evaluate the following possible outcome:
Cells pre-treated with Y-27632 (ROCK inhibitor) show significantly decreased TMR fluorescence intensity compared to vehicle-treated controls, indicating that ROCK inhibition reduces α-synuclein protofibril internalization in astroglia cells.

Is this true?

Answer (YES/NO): NO